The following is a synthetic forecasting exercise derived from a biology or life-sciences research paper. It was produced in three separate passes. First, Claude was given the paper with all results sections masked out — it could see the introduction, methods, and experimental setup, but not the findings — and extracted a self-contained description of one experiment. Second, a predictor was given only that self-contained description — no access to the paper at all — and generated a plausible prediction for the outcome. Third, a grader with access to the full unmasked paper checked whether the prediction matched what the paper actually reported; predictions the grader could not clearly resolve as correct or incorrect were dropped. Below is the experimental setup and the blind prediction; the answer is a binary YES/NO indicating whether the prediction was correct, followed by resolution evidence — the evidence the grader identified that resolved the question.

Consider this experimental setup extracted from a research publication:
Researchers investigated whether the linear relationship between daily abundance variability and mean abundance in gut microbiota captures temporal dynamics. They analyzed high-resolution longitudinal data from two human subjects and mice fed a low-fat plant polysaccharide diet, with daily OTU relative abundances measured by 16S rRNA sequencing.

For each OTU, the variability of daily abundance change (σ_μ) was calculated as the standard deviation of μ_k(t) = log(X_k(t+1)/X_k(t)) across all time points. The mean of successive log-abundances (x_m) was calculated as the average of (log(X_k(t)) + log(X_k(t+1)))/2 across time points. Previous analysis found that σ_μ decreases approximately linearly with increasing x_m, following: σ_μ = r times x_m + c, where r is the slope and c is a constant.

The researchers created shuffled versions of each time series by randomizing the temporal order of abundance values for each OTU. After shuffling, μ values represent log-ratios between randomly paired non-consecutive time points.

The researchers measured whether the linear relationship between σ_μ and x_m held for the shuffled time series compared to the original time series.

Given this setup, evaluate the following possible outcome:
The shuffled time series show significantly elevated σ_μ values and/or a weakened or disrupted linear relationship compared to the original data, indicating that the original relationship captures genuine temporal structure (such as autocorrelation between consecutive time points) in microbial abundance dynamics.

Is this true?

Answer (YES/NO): NO